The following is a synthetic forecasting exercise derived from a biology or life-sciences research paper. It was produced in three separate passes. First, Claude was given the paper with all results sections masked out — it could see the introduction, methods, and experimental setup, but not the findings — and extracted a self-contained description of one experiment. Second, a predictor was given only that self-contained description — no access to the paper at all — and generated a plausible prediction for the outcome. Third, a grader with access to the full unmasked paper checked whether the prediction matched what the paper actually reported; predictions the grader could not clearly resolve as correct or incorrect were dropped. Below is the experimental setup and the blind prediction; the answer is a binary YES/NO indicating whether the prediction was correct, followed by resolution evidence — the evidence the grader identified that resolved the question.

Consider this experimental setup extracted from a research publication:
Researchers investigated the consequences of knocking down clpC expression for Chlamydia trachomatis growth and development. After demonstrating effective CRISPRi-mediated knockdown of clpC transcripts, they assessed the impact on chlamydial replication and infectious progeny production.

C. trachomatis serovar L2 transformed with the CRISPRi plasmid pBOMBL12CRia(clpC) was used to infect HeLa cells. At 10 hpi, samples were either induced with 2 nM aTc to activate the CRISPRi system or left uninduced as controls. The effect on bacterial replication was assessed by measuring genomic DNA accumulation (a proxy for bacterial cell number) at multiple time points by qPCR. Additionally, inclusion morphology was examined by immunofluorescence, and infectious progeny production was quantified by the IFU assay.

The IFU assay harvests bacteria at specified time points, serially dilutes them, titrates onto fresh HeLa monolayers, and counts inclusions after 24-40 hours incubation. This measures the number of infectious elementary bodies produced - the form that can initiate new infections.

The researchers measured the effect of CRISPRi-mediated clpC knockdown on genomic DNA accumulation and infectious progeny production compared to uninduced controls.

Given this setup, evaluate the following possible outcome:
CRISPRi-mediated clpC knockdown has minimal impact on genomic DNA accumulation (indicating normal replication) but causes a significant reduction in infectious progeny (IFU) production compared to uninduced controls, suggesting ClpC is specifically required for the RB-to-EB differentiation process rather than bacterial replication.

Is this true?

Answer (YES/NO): YES